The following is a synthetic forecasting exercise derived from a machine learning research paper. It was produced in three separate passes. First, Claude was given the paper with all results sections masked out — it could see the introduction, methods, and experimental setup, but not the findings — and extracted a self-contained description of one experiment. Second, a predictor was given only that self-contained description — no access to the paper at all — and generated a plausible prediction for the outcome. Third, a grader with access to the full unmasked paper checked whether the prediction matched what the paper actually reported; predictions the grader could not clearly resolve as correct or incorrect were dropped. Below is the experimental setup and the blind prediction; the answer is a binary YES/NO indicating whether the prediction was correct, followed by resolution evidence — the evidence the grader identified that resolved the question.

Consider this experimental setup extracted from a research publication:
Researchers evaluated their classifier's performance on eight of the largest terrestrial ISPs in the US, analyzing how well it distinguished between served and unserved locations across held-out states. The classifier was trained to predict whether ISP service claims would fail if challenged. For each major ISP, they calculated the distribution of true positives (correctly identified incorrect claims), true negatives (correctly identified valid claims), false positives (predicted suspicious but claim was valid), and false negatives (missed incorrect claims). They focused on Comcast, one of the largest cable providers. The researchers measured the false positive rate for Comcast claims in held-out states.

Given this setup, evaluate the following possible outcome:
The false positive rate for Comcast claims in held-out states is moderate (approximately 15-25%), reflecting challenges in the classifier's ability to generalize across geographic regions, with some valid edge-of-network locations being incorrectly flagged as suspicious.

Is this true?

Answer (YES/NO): NO